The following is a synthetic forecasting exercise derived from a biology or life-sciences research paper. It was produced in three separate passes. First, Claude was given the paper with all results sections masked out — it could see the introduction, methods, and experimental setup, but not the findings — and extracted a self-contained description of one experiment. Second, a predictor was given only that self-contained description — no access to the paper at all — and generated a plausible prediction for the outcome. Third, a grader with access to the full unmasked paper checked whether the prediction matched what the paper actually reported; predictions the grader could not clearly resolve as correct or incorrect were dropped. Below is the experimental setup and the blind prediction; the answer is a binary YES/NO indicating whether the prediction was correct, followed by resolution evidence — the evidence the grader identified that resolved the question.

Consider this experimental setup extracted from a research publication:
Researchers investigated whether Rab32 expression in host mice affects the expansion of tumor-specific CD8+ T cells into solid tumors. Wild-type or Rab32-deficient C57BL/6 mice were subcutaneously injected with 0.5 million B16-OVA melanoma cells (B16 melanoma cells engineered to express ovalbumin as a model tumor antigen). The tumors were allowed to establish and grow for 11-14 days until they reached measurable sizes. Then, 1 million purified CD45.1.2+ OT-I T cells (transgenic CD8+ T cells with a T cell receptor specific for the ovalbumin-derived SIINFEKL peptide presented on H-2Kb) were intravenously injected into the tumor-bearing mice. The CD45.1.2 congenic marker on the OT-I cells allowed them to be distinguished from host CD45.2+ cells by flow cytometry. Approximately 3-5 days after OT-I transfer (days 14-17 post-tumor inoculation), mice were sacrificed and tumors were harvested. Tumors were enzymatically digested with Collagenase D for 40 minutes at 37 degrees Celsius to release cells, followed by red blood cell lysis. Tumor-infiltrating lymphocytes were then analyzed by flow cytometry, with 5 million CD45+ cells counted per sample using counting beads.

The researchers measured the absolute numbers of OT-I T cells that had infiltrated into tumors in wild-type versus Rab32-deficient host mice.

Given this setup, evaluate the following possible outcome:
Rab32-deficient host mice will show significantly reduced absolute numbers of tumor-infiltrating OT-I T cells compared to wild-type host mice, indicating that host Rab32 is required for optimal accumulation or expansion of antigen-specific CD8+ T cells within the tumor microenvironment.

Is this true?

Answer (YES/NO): YES